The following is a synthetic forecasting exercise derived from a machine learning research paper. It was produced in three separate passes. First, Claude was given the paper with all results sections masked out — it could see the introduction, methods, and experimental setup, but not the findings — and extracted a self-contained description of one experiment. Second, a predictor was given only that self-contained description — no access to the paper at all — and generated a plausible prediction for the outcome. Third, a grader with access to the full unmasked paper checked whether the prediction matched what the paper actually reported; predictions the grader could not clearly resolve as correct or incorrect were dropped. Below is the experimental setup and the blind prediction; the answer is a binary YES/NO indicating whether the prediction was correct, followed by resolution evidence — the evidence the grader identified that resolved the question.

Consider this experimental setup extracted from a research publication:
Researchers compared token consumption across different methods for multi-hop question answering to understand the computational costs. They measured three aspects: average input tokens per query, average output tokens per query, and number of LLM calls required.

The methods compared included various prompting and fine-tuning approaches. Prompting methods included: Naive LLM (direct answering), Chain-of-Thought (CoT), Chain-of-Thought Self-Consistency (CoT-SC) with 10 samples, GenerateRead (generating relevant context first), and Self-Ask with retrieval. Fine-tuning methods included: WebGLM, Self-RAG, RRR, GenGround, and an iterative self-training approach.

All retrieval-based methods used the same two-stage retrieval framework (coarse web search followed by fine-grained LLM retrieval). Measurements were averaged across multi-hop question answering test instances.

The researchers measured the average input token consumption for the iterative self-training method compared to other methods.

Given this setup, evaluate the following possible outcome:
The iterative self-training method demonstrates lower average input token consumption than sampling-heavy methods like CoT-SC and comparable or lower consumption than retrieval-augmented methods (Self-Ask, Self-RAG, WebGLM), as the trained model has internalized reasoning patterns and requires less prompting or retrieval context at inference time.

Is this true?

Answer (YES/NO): NO